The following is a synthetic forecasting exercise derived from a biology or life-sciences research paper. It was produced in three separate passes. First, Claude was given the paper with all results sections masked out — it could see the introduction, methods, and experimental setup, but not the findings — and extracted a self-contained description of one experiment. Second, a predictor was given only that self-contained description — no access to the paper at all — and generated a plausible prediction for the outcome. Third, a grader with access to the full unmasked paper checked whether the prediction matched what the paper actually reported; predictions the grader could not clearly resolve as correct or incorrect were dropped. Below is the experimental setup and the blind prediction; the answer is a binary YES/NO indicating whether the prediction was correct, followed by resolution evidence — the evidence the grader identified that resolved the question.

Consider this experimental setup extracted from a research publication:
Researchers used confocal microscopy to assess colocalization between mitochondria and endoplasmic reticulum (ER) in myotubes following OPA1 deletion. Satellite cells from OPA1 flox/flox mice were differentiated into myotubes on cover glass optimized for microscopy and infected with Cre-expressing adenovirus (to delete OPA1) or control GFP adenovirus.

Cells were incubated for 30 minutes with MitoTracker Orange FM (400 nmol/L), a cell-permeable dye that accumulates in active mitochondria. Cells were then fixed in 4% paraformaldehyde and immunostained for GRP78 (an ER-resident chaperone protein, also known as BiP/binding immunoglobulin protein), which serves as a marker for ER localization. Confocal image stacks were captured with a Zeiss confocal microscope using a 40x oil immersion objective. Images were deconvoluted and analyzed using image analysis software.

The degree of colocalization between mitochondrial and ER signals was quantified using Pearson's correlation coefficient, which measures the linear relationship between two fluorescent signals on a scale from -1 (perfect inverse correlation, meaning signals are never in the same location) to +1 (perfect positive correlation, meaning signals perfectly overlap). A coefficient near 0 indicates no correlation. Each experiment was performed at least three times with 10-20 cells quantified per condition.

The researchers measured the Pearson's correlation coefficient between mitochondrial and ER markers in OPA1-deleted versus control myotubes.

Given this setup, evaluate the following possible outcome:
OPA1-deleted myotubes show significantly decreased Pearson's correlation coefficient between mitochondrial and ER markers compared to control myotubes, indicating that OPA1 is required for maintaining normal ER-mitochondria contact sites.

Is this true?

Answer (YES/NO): NO